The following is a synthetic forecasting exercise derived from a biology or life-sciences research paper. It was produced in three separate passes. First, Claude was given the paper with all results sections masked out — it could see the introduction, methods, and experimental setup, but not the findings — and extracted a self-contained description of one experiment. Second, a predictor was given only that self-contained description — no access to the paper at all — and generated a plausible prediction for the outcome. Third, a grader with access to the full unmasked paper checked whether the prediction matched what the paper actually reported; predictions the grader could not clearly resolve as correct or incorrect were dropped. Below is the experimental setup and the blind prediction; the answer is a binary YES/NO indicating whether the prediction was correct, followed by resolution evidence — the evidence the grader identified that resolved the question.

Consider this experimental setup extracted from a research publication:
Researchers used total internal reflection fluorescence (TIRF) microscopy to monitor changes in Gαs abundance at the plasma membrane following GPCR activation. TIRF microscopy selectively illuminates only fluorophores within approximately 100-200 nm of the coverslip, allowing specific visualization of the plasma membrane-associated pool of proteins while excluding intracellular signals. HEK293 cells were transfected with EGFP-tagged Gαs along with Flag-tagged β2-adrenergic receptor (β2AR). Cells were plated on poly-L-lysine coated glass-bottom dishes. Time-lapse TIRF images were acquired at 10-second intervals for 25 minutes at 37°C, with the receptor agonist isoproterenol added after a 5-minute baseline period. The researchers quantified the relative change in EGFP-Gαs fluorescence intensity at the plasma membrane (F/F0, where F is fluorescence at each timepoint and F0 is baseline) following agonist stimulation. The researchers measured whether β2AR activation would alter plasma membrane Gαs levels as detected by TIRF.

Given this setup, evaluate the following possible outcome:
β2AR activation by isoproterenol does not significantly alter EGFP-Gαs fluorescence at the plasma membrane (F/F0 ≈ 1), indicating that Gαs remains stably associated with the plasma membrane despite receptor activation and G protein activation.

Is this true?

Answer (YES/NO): NO